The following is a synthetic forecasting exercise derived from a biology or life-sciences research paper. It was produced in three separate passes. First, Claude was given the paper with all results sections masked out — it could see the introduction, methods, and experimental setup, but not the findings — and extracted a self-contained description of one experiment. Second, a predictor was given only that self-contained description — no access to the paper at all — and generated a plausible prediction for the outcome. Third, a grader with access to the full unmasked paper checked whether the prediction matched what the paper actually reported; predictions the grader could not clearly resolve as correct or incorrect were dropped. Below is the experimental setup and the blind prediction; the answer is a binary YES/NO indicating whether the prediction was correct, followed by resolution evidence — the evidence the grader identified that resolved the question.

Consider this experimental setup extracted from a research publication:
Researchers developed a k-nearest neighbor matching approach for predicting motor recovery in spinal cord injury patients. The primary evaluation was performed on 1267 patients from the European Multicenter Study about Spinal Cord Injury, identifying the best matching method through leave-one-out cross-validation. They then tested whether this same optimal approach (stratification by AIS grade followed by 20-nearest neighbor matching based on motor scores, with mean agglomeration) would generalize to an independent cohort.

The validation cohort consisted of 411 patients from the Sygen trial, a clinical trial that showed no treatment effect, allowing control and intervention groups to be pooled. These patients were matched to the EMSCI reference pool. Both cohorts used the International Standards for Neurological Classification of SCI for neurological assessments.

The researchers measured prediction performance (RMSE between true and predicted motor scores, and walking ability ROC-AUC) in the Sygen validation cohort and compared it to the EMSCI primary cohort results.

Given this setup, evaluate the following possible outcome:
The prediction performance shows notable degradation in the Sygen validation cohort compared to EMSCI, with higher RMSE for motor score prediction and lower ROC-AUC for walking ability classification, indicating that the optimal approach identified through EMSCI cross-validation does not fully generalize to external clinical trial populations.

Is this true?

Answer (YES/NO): NO